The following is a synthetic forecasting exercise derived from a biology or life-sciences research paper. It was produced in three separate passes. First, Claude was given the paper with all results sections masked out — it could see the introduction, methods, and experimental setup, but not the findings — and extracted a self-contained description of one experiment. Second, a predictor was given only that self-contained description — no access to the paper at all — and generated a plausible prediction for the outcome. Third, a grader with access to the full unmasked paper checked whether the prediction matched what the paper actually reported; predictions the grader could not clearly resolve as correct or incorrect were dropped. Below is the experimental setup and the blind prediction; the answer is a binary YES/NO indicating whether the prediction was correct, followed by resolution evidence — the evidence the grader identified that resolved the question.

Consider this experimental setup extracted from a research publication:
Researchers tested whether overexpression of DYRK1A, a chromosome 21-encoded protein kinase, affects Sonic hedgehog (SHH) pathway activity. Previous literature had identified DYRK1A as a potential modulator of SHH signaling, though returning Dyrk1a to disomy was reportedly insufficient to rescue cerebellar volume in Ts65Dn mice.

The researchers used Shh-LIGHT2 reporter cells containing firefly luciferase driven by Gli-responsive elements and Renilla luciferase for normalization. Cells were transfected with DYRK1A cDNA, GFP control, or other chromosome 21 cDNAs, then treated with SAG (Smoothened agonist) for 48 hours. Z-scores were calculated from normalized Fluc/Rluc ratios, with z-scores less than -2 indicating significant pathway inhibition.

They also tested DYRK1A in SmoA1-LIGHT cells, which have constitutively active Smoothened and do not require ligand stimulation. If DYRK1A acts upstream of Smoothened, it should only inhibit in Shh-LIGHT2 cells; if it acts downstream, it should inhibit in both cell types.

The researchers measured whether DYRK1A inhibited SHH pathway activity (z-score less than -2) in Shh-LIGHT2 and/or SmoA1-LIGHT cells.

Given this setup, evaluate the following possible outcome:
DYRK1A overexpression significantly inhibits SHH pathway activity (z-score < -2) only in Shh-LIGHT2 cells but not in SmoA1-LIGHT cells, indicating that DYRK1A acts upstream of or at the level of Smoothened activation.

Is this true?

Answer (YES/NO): NO